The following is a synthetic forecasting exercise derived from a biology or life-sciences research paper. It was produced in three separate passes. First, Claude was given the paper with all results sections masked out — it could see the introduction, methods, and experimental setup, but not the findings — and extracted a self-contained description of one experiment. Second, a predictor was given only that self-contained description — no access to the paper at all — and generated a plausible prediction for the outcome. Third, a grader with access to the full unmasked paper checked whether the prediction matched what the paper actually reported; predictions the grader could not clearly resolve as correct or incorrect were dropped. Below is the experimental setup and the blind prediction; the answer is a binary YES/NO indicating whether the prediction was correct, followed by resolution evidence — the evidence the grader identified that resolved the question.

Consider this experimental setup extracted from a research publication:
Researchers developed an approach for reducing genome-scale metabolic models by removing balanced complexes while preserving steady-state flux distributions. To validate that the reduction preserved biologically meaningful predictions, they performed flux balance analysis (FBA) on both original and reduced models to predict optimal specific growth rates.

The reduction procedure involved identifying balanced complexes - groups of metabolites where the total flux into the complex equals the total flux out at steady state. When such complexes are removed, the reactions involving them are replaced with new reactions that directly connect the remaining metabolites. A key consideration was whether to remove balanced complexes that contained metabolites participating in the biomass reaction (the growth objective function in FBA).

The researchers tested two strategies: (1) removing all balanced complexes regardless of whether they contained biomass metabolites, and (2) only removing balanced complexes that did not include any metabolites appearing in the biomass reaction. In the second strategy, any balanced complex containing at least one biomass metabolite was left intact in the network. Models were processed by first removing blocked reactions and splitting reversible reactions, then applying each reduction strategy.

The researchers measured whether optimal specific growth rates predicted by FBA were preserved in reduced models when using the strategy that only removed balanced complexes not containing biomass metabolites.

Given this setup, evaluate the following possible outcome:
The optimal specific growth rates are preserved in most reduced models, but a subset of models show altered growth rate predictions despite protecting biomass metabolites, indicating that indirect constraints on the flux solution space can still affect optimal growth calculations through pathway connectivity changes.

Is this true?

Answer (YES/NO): NO